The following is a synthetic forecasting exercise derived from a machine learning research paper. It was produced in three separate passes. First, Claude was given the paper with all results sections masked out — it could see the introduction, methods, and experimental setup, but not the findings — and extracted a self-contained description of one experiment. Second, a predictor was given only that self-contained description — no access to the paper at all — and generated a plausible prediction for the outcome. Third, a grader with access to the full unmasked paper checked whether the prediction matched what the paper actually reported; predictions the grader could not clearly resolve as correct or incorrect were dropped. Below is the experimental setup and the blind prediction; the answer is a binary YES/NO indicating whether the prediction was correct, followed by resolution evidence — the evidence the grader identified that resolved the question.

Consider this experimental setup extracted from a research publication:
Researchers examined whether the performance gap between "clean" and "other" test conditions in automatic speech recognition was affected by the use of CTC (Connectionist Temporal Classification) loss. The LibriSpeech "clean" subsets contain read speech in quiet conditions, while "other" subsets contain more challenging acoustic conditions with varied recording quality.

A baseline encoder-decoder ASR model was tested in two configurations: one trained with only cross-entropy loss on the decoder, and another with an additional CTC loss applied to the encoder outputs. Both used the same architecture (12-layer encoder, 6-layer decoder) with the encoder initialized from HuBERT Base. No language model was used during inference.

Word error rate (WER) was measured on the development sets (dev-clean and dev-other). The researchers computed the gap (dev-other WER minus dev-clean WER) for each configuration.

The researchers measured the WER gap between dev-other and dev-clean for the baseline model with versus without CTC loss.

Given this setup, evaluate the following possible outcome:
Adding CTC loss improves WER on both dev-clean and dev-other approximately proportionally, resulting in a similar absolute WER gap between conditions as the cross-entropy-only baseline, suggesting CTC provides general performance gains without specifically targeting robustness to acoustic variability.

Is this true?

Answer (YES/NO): NO